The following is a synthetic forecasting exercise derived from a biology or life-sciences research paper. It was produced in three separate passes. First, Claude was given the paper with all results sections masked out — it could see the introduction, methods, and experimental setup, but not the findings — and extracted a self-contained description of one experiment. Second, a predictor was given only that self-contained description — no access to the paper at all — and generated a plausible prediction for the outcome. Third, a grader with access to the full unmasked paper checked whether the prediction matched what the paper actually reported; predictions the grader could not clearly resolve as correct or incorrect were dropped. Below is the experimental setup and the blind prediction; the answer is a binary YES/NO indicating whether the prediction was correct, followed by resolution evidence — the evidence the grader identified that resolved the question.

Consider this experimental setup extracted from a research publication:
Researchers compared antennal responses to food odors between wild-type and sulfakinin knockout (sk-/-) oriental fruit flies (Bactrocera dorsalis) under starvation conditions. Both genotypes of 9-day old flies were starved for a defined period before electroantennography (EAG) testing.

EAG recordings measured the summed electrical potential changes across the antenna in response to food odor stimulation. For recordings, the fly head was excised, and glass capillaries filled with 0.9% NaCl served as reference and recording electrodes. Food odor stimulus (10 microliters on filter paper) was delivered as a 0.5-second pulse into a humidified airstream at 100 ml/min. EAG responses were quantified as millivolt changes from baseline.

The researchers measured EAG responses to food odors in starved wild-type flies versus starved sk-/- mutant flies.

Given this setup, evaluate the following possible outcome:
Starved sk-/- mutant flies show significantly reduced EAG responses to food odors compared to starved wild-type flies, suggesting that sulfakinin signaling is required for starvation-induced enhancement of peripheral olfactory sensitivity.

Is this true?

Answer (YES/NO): YES